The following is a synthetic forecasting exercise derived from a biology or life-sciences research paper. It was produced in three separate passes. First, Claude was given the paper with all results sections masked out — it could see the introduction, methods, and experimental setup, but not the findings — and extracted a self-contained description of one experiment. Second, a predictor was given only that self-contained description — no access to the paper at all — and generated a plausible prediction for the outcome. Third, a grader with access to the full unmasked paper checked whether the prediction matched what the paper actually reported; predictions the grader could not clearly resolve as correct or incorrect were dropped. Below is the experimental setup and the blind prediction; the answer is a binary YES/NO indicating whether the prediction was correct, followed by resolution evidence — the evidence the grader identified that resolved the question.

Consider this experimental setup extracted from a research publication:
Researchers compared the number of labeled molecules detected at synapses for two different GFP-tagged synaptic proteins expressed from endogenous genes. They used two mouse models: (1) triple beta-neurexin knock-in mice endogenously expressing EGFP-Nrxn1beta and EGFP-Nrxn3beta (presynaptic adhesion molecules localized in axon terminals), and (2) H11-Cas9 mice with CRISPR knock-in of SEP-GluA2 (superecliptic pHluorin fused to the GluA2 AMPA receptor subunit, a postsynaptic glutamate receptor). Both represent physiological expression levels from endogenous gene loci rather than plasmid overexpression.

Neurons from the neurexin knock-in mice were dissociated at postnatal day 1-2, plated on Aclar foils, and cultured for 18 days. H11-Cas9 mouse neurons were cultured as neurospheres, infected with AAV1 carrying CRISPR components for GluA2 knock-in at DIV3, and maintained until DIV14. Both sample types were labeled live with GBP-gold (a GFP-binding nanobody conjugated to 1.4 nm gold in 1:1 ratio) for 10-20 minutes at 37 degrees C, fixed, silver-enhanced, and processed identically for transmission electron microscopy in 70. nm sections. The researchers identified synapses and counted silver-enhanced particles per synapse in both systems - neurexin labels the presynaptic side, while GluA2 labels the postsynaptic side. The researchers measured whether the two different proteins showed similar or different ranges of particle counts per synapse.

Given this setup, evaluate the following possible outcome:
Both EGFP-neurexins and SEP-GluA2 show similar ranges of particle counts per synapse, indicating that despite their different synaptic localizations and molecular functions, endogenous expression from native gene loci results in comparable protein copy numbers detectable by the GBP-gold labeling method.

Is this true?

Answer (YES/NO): NO